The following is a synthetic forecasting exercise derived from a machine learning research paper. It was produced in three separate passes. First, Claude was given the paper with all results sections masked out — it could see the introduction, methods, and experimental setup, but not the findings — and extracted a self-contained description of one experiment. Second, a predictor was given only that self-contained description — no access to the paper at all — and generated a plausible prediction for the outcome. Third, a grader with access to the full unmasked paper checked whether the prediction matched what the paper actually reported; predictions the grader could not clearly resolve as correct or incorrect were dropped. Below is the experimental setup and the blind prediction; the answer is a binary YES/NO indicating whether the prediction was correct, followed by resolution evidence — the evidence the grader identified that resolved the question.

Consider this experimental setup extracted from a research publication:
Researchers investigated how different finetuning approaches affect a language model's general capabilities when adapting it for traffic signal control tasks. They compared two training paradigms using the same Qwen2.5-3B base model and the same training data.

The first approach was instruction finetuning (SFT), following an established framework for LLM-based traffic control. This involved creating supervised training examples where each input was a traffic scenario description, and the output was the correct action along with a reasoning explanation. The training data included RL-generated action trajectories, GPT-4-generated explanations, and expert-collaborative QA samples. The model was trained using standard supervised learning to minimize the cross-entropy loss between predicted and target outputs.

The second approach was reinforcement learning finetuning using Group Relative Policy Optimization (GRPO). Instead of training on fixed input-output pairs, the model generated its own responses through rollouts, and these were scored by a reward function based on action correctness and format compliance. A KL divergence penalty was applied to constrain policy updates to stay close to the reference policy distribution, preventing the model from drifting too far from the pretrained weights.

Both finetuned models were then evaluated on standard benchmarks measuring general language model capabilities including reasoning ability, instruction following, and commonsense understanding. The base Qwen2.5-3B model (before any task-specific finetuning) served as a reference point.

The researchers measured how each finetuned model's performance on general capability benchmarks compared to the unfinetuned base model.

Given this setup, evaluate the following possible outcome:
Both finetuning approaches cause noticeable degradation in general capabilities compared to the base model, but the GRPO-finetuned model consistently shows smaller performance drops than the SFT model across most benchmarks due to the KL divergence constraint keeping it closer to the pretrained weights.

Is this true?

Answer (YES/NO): NO